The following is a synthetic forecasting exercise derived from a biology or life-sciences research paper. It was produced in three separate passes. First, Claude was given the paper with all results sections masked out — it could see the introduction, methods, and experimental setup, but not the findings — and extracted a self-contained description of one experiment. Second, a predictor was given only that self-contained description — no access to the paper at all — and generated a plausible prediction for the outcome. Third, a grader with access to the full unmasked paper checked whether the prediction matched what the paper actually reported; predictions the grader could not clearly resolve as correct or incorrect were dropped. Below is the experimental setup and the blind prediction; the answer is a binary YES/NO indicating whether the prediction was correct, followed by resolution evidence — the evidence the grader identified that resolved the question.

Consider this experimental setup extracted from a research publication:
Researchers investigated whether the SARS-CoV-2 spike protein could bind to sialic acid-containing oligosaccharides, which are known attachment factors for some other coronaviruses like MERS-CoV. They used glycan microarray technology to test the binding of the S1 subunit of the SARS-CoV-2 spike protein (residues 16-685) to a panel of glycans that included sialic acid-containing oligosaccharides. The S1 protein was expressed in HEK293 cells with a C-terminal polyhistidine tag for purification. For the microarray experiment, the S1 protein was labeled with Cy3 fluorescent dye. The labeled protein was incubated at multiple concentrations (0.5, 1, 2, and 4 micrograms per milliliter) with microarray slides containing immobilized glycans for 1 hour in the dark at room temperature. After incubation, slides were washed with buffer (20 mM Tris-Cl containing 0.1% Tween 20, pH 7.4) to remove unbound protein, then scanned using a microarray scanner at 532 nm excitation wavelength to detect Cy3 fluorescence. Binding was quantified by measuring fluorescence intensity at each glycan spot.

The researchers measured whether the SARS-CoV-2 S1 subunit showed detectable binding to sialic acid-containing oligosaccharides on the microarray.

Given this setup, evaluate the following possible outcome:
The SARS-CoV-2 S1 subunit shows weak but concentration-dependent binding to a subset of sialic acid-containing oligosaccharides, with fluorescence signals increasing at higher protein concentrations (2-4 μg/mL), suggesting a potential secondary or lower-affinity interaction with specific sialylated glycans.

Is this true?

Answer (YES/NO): NO